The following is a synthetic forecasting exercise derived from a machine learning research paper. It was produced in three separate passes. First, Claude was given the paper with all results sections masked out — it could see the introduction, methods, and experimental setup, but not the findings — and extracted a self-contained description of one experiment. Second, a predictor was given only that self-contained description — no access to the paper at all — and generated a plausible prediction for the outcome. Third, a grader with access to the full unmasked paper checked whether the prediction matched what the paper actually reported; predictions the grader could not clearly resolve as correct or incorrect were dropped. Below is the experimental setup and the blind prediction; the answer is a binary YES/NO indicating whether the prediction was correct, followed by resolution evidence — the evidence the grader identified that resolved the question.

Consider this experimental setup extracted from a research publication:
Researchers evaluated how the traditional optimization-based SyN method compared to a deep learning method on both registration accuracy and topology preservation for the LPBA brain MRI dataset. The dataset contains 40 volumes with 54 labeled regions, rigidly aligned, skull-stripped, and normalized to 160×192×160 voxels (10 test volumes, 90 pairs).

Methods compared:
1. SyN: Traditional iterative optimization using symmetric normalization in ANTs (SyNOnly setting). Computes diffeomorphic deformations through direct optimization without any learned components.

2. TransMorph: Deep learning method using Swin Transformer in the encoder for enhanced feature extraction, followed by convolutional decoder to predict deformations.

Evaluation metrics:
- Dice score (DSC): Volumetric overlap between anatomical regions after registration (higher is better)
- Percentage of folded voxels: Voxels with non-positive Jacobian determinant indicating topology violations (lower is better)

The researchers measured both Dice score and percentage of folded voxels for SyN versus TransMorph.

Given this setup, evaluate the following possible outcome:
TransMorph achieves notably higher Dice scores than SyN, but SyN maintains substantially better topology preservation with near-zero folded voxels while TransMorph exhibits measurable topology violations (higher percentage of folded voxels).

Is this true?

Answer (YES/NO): NO